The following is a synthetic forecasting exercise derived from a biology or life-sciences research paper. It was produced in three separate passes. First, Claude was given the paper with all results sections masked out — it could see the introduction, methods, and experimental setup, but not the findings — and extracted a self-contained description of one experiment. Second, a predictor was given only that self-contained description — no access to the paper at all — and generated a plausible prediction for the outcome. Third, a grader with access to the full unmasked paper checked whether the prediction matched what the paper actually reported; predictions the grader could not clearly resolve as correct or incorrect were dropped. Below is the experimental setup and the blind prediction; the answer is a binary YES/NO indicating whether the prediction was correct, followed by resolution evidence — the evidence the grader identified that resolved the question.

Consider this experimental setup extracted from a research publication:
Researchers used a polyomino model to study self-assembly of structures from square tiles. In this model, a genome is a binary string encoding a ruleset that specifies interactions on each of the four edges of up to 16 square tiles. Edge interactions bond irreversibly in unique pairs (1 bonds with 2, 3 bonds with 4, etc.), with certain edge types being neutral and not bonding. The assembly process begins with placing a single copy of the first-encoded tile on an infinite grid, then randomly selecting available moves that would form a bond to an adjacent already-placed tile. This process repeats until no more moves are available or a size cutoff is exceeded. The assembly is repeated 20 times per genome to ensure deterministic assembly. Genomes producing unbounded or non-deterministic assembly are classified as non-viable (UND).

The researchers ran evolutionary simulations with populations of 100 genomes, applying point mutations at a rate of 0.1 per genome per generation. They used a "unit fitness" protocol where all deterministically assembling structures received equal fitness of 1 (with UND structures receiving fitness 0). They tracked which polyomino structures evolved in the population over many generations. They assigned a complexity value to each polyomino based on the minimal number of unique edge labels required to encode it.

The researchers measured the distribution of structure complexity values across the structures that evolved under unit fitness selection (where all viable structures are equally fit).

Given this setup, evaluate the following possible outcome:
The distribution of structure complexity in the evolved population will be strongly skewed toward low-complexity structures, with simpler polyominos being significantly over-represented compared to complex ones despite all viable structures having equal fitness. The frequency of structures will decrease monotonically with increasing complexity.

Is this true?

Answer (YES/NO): YES